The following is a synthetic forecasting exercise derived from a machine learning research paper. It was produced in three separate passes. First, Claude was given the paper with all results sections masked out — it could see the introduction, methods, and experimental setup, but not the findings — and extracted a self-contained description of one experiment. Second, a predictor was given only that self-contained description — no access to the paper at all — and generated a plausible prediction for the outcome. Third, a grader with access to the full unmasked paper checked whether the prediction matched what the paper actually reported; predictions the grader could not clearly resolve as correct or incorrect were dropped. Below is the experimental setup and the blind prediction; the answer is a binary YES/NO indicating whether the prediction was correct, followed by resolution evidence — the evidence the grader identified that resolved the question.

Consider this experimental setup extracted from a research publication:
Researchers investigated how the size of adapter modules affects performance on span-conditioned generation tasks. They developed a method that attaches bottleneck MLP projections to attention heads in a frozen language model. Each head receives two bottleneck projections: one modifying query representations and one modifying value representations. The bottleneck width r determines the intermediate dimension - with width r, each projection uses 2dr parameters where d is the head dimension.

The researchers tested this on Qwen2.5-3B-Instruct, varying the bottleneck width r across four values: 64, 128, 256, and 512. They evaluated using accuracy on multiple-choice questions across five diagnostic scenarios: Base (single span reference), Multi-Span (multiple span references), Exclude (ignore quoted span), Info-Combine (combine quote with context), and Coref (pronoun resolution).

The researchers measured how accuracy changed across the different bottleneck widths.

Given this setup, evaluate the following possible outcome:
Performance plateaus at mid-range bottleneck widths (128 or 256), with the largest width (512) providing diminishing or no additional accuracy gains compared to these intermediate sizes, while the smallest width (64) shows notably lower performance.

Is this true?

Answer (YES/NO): NO